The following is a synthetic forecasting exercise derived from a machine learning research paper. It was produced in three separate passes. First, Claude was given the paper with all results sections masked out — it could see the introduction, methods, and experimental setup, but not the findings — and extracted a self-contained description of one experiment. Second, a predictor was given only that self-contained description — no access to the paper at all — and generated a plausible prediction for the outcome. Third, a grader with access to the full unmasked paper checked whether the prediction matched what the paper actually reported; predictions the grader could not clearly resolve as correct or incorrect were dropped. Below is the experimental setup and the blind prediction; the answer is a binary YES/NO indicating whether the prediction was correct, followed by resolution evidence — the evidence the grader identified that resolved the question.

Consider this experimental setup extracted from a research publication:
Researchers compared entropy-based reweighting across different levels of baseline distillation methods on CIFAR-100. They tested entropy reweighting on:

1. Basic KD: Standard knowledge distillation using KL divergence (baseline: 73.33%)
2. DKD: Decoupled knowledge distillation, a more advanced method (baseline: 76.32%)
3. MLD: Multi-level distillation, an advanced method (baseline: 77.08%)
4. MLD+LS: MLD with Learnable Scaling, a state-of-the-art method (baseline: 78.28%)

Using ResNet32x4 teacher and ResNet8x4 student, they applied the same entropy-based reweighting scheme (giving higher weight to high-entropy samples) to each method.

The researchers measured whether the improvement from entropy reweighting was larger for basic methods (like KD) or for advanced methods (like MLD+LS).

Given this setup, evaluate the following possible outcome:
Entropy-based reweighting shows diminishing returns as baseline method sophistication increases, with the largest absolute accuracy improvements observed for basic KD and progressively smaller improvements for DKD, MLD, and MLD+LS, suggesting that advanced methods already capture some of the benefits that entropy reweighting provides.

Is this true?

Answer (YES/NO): NO